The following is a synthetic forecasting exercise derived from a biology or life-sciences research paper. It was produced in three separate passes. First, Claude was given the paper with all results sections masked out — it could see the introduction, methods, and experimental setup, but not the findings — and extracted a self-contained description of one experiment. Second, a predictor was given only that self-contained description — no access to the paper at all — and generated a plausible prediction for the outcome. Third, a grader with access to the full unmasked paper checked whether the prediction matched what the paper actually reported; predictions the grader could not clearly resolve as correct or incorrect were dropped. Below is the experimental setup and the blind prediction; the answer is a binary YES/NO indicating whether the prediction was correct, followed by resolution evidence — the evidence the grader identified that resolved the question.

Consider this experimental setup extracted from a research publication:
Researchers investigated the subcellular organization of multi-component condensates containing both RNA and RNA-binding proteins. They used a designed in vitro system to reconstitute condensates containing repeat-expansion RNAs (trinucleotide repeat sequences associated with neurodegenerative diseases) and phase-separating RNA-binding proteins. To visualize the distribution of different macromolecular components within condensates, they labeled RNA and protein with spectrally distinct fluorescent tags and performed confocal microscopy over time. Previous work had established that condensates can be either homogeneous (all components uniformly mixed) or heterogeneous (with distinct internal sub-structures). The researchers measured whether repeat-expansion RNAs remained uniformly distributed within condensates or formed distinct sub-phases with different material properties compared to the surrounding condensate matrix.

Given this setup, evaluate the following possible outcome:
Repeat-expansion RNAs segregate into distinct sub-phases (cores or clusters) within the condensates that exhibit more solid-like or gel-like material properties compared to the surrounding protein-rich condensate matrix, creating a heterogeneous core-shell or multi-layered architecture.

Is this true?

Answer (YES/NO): YES